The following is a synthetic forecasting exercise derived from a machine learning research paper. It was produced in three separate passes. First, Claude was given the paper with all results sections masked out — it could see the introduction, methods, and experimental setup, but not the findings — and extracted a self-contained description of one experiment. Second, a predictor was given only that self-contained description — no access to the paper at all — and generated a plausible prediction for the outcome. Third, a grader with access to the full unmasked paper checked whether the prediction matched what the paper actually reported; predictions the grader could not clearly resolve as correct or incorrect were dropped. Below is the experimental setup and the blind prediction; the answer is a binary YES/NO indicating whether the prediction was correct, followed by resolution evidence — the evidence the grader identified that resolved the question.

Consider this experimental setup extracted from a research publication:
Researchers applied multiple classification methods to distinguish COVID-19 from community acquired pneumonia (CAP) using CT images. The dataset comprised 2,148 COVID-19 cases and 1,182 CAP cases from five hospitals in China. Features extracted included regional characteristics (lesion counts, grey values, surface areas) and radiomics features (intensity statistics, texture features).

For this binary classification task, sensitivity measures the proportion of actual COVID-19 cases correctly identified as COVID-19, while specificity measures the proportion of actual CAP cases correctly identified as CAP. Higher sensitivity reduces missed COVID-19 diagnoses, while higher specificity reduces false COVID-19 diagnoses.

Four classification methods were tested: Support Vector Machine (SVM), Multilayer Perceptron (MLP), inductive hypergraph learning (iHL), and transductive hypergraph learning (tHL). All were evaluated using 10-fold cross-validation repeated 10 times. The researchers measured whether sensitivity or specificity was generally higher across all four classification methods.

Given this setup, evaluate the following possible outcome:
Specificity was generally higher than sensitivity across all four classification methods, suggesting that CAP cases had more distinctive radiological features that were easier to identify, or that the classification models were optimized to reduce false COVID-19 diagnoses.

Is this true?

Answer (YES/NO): NO